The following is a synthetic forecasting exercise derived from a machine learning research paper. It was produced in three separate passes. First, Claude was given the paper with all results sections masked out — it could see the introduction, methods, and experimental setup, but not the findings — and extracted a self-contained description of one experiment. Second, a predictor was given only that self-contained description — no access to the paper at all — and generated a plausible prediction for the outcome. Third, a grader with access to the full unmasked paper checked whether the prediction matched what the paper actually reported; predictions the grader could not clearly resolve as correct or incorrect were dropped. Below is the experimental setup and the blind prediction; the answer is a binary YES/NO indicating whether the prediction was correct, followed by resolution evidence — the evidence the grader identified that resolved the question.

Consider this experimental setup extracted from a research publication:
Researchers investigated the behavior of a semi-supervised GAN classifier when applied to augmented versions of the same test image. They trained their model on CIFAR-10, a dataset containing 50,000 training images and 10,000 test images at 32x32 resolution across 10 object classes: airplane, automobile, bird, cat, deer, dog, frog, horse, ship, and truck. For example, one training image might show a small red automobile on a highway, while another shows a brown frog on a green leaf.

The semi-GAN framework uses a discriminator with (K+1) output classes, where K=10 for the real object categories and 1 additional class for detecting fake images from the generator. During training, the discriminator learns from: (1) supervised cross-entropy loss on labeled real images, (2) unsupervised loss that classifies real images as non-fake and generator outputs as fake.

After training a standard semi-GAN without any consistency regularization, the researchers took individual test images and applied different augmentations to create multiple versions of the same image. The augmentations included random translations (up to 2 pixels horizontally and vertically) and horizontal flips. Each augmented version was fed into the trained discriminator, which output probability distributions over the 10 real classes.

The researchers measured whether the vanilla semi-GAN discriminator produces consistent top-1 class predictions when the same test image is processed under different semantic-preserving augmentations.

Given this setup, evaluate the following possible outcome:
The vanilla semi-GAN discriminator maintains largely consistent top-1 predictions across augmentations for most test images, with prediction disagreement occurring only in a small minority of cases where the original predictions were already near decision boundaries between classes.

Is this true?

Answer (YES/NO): NO